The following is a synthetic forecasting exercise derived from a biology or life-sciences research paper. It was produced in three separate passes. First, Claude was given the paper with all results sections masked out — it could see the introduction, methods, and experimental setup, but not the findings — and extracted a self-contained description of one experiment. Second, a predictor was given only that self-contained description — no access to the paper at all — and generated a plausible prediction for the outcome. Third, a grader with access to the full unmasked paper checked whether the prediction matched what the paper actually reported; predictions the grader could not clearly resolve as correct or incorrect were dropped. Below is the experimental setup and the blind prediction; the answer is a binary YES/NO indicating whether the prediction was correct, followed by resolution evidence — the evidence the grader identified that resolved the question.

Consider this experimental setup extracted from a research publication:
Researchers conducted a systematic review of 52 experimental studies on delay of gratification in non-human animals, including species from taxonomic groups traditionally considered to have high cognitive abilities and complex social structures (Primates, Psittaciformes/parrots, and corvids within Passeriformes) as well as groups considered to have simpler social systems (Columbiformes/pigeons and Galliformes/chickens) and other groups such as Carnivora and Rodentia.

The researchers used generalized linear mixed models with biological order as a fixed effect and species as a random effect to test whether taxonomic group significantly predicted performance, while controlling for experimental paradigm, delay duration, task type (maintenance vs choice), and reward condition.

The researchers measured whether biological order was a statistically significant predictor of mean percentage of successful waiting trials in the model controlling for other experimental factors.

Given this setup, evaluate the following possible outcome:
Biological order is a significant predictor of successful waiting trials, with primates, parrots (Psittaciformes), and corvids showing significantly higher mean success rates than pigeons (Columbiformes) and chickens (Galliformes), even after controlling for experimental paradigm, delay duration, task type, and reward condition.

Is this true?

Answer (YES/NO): NO